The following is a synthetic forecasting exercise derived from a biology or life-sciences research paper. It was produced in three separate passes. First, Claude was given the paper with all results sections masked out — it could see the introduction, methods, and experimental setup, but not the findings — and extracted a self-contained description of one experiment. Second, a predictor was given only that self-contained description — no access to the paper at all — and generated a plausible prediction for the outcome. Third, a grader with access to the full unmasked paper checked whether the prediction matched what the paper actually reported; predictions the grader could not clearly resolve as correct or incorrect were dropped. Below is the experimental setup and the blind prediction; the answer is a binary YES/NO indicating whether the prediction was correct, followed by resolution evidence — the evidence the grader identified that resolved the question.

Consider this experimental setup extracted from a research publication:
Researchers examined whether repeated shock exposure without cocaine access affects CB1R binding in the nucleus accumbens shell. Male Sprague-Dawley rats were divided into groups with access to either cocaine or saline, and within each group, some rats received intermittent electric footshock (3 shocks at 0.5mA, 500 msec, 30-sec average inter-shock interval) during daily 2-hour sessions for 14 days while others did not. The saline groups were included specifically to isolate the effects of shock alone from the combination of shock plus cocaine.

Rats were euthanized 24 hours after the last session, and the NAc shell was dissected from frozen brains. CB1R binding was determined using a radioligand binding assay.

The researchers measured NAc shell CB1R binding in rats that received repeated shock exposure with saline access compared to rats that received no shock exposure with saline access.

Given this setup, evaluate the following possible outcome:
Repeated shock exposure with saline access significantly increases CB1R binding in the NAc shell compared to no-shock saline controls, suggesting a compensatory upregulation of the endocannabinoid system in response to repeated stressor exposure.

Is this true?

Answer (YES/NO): NO